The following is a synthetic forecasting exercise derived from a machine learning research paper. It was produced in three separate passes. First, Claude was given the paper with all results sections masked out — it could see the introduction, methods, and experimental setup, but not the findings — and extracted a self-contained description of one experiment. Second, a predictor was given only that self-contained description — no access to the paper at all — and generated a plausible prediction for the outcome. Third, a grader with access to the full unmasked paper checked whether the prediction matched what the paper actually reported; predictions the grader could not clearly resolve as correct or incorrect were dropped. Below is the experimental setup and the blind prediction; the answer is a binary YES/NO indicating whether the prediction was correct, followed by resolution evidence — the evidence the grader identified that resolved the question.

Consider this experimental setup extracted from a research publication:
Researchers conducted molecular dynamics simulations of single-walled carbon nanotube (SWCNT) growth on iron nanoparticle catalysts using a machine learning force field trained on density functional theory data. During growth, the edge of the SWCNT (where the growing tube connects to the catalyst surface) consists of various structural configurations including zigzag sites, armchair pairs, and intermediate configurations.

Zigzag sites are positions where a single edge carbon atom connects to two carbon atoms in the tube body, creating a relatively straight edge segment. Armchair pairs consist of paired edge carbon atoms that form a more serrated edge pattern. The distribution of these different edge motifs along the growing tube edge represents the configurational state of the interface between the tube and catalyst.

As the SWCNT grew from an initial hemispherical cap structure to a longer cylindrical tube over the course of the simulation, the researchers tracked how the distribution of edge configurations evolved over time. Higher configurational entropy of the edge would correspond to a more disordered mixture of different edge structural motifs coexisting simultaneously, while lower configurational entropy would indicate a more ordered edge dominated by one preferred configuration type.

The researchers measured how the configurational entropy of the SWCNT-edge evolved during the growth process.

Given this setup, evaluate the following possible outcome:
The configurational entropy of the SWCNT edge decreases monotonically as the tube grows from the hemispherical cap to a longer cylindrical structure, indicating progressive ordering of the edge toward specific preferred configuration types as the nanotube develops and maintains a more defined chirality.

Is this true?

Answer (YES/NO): NO